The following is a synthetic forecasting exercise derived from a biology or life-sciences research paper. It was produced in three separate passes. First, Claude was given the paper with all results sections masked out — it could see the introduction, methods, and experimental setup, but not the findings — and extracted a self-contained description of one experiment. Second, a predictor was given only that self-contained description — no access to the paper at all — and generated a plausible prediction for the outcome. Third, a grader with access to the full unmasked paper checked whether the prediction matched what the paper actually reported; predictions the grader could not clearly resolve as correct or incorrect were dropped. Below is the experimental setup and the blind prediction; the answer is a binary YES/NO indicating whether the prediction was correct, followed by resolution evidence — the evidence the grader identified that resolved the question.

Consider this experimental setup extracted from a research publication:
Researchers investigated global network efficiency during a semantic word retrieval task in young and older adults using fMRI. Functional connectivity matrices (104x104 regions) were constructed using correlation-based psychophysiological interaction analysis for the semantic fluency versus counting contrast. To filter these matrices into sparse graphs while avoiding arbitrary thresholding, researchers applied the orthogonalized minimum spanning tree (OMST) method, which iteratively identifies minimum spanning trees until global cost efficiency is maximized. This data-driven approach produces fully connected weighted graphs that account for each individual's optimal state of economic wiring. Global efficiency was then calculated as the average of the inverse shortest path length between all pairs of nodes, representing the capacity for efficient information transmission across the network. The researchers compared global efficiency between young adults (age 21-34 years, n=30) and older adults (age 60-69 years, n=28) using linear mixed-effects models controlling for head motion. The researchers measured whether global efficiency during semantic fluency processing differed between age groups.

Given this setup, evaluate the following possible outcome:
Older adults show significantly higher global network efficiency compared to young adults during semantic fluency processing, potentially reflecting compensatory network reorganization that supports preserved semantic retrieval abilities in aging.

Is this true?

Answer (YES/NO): NO